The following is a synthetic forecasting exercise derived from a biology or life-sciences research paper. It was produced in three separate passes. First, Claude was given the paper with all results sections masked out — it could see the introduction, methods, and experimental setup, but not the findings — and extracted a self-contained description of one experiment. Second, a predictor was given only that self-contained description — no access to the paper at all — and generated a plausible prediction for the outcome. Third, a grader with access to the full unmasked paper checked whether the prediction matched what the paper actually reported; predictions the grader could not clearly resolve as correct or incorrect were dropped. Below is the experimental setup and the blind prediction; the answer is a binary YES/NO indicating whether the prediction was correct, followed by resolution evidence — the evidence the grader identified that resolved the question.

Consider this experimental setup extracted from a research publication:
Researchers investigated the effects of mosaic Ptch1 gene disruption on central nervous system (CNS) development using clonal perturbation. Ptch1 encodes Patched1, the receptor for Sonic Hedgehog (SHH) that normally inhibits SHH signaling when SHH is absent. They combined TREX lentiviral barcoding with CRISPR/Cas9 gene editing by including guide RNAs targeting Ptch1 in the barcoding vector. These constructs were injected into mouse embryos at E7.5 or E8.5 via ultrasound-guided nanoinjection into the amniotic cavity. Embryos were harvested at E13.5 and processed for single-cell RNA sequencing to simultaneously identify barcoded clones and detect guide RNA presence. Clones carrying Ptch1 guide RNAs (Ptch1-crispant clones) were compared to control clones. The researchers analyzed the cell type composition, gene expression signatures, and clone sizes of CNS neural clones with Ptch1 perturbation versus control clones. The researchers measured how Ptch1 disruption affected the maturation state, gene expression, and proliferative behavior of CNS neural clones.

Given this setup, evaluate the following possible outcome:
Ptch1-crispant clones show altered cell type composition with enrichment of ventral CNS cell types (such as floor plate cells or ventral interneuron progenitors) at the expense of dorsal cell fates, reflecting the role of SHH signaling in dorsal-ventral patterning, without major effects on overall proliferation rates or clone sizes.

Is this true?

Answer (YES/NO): NO